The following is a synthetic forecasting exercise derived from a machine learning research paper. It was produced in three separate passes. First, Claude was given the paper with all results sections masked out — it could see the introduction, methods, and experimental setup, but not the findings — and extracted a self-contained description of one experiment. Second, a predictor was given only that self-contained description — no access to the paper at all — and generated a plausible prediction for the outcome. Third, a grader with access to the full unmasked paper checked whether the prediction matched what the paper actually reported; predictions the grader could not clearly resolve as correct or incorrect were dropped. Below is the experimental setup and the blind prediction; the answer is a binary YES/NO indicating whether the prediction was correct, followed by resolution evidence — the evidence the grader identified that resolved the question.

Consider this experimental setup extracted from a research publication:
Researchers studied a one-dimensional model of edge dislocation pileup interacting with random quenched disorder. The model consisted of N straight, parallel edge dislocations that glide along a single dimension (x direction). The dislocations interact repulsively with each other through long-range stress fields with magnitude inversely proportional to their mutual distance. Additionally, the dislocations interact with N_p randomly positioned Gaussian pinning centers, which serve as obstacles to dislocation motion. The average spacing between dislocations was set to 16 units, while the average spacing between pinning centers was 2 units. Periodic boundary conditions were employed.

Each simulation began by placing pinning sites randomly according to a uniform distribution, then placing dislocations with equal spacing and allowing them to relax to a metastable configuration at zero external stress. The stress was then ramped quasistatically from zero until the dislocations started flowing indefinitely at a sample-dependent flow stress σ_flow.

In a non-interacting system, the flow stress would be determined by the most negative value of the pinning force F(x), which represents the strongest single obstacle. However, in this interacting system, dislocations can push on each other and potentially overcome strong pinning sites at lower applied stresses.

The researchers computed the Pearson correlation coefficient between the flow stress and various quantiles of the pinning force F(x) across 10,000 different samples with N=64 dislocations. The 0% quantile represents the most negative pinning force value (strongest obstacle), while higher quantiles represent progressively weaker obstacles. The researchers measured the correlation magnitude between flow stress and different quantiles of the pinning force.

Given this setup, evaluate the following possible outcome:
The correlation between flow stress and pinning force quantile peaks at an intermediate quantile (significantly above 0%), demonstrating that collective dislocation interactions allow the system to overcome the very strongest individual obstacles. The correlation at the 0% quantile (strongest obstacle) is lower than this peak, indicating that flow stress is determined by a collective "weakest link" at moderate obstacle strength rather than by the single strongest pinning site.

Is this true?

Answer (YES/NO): YES